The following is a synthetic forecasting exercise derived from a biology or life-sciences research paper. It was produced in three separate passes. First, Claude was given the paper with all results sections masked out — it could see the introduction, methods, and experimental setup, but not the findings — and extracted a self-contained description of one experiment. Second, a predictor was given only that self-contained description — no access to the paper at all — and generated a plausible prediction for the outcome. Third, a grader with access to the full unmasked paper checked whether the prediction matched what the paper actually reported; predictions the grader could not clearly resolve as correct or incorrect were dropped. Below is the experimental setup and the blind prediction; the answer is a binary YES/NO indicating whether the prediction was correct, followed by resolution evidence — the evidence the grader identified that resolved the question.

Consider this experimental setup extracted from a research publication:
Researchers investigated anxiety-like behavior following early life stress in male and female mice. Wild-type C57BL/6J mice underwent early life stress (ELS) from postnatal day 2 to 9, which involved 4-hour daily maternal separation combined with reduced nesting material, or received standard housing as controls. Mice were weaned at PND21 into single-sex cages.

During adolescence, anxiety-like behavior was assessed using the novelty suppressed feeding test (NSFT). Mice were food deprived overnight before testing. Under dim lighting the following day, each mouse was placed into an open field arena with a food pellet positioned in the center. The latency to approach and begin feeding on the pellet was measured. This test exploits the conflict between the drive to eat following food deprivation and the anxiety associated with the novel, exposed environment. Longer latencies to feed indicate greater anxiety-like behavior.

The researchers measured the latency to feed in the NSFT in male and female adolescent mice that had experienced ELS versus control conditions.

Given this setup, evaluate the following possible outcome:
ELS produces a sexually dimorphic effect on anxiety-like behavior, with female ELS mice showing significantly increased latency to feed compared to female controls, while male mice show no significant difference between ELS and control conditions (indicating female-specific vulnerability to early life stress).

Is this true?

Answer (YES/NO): YES